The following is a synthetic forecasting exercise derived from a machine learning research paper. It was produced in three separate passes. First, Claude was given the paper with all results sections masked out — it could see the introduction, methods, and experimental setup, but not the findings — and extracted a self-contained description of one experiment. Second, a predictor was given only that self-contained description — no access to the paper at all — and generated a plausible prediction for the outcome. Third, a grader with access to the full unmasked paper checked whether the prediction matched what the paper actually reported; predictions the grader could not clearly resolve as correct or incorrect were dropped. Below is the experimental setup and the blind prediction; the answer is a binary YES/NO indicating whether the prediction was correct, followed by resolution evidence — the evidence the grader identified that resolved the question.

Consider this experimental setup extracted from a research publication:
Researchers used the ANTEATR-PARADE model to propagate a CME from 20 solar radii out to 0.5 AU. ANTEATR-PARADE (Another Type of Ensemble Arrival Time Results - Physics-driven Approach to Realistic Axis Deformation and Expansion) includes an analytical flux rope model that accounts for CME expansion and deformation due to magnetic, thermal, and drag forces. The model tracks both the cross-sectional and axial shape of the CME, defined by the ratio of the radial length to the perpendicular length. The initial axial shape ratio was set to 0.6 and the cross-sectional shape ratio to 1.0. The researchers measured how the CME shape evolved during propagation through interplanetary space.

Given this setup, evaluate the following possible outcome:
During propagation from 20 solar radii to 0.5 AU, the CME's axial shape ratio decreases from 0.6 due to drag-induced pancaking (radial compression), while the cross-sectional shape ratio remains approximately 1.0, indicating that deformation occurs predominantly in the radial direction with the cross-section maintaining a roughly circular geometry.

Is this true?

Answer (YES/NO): NO